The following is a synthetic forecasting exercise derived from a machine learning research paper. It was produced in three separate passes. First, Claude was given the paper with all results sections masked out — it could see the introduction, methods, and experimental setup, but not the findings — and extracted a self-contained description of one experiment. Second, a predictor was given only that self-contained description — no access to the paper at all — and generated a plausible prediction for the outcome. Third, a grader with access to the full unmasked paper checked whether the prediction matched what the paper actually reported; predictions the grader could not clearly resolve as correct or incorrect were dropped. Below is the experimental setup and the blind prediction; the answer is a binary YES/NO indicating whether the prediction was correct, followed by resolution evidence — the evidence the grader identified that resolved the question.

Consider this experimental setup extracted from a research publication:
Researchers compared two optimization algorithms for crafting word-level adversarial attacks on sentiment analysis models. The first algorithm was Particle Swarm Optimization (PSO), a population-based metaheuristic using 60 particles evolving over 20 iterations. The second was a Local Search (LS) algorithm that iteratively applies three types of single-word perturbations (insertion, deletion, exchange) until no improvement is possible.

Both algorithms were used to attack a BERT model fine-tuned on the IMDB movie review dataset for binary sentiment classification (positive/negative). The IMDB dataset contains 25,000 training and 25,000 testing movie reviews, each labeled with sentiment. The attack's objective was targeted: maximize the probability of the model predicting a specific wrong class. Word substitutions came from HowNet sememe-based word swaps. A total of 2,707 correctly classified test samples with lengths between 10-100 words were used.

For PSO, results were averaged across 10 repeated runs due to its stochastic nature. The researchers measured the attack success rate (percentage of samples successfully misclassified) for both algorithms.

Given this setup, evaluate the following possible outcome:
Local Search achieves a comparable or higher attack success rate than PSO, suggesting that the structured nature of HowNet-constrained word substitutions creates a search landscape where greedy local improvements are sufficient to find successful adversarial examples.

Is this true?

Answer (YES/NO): YES